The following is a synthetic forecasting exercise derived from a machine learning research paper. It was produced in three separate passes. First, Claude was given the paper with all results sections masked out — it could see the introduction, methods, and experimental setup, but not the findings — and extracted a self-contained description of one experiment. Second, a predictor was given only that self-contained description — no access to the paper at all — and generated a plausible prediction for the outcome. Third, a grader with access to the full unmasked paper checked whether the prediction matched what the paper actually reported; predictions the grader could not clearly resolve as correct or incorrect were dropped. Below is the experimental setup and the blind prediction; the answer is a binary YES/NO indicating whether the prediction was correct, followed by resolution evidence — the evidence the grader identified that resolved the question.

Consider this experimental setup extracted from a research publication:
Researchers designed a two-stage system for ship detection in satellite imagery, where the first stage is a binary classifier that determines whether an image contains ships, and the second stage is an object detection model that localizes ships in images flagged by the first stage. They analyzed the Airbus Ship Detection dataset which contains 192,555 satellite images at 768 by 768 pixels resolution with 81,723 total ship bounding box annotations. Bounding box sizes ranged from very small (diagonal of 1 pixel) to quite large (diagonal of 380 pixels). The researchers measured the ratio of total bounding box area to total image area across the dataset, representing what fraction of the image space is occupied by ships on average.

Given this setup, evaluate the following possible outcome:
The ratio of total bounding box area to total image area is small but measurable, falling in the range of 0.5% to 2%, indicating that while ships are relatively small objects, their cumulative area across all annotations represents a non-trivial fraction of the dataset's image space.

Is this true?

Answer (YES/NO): NO